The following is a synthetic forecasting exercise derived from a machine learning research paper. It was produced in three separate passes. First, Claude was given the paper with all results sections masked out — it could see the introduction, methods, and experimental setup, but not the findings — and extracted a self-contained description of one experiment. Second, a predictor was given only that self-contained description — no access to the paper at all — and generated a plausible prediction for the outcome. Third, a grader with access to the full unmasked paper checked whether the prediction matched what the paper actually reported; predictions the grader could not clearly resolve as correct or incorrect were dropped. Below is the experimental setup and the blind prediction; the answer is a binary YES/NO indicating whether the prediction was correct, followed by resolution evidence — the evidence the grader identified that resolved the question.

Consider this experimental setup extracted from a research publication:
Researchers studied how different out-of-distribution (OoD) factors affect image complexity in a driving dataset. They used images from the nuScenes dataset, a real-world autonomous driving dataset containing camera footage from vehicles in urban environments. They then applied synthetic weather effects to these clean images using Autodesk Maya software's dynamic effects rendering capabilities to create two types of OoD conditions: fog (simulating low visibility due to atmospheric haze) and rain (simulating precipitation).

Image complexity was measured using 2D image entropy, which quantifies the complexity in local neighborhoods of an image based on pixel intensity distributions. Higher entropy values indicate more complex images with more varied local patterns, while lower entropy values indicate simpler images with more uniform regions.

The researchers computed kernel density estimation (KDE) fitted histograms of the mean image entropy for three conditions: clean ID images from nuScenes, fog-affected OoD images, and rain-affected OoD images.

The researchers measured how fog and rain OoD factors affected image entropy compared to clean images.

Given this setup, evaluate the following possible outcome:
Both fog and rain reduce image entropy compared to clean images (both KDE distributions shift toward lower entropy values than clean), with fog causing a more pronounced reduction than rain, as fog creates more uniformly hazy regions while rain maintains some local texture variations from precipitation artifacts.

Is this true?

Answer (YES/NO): NO